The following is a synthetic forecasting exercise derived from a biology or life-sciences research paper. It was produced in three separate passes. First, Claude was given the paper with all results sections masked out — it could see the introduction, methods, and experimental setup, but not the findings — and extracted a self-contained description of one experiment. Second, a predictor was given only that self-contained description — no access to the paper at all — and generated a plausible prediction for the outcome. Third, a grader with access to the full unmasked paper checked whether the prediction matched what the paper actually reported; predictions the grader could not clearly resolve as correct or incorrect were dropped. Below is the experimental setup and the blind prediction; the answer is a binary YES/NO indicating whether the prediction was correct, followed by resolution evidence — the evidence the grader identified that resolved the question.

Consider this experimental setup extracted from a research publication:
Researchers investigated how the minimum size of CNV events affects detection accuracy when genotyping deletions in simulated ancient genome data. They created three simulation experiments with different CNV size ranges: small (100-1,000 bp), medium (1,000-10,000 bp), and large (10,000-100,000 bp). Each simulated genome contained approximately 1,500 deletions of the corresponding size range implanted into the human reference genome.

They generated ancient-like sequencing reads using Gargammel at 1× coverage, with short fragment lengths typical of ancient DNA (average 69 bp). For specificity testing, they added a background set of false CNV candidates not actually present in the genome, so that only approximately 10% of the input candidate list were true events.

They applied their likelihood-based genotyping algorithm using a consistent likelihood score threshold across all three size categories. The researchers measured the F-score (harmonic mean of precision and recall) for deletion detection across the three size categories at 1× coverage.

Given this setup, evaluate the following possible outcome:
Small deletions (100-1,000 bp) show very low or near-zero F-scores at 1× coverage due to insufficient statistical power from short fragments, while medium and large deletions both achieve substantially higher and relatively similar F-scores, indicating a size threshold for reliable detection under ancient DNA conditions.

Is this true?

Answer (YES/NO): YES